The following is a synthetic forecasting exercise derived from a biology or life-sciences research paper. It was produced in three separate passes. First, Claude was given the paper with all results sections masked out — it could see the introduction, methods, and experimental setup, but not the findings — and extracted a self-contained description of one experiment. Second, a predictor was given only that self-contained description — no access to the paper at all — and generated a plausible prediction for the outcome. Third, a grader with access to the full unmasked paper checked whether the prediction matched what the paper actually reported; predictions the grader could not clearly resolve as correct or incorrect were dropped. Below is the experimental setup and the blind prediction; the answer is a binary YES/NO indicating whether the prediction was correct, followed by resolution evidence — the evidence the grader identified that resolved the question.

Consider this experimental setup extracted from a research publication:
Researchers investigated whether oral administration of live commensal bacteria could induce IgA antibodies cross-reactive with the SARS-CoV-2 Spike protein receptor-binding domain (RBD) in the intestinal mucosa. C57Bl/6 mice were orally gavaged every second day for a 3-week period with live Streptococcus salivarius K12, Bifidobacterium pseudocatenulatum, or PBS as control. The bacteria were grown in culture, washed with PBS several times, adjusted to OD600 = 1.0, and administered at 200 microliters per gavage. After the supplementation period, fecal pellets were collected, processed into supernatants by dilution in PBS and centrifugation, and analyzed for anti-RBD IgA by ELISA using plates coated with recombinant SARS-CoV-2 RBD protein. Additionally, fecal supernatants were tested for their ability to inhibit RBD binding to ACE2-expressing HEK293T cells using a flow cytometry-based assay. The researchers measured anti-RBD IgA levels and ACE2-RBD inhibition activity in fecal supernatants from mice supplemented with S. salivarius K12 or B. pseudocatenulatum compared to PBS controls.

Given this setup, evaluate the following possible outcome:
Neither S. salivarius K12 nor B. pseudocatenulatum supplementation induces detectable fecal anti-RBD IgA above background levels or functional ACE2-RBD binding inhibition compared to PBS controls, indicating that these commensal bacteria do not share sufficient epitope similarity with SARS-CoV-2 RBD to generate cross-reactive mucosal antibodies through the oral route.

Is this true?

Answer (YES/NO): NO